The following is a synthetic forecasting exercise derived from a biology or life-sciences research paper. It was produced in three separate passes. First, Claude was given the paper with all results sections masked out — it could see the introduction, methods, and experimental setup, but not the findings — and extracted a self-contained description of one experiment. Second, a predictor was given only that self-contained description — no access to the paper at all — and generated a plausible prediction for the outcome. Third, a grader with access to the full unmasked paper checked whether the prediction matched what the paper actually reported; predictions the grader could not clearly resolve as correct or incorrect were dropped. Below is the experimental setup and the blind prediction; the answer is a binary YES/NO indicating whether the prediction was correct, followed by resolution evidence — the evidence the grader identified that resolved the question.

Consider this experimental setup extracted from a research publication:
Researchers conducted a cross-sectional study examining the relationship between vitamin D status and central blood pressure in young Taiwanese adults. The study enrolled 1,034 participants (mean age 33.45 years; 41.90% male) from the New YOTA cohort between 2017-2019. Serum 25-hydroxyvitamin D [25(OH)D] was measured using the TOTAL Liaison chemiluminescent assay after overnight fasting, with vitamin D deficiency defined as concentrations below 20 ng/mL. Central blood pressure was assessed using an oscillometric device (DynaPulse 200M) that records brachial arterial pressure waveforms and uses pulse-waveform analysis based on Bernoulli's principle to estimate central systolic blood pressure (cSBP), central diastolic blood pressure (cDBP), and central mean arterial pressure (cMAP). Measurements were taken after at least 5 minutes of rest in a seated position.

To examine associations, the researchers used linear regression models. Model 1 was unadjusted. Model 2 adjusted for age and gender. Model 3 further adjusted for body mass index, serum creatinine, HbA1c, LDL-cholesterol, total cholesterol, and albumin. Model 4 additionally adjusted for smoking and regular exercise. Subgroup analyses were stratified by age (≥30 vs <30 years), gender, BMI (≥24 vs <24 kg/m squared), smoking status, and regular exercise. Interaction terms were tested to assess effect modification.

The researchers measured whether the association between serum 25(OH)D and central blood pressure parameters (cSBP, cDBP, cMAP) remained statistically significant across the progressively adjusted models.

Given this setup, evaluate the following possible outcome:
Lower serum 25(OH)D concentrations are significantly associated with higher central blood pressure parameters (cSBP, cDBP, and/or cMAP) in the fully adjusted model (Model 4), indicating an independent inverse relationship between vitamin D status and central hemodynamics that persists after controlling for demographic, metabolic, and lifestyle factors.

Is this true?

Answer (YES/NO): YES